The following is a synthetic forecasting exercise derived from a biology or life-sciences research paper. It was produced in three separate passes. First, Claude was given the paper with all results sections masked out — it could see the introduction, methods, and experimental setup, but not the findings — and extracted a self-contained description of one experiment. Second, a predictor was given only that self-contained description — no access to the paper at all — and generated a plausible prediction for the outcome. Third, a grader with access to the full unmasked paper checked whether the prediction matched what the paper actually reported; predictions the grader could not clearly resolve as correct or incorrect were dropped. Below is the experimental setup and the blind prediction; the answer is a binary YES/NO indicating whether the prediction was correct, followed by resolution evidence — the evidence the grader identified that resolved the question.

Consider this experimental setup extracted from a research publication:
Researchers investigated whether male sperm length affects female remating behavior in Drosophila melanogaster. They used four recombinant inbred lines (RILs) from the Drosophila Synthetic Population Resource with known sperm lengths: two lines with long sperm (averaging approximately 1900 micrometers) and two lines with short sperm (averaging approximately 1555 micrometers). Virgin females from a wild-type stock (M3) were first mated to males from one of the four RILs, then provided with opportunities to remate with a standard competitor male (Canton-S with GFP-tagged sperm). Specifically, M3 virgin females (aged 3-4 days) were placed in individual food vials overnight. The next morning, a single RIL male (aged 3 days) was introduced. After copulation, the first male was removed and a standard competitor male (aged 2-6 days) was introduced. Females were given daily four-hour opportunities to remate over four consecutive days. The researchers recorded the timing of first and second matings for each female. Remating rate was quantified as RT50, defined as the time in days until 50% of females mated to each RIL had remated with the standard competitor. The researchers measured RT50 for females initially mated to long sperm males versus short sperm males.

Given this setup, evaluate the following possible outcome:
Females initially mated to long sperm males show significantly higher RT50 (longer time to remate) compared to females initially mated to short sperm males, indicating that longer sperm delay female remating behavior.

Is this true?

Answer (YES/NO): YES